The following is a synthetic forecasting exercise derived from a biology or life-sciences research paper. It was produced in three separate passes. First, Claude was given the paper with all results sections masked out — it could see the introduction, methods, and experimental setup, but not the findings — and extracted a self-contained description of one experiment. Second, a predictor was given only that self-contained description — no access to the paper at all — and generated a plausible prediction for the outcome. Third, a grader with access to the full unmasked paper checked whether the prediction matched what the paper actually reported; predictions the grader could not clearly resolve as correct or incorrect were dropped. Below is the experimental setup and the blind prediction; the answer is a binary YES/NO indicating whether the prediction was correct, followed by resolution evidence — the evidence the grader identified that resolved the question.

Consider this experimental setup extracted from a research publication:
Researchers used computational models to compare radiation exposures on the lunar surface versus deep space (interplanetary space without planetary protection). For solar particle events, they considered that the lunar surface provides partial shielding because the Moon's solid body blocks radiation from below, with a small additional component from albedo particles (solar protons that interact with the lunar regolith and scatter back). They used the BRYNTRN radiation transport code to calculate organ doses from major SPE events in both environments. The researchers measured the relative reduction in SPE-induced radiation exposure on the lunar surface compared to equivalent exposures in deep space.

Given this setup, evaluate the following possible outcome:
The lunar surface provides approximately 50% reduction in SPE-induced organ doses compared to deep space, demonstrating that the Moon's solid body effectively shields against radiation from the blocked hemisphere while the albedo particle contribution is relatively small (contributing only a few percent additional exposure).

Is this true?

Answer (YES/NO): YES